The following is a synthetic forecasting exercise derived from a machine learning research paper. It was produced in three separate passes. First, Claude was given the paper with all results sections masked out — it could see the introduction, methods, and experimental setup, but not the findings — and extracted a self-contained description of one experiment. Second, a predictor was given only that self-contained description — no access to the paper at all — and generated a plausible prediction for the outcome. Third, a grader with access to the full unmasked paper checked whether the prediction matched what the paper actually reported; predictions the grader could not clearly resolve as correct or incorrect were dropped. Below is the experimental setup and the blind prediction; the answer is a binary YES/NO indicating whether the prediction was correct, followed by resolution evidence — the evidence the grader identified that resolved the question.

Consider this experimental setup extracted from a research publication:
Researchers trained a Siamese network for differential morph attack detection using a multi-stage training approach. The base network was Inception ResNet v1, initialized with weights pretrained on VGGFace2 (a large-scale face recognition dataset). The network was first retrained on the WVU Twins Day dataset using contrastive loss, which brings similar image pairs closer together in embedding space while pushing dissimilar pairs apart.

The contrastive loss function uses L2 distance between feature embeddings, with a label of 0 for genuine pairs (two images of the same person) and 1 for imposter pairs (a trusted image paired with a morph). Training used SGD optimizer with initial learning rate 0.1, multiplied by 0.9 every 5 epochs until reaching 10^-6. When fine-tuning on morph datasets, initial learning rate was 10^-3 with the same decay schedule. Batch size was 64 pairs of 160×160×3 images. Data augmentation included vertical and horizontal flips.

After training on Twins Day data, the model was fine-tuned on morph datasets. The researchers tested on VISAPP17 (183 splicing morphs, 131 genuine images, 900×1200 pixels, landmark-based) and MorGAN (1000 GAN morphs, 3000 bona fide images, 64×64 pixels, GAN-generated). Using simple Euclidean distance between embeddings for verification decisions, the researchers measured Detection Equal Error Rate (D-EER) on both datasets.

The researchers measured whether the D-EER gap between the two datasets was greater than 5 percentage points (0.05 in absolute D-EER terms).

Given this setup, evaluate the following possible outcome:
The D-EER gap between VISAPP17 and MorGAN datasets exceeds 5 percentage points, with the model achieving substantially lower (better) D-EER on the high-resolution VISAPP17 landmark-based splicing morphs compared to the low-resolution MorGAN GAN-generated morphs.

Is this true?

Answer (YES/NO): YES